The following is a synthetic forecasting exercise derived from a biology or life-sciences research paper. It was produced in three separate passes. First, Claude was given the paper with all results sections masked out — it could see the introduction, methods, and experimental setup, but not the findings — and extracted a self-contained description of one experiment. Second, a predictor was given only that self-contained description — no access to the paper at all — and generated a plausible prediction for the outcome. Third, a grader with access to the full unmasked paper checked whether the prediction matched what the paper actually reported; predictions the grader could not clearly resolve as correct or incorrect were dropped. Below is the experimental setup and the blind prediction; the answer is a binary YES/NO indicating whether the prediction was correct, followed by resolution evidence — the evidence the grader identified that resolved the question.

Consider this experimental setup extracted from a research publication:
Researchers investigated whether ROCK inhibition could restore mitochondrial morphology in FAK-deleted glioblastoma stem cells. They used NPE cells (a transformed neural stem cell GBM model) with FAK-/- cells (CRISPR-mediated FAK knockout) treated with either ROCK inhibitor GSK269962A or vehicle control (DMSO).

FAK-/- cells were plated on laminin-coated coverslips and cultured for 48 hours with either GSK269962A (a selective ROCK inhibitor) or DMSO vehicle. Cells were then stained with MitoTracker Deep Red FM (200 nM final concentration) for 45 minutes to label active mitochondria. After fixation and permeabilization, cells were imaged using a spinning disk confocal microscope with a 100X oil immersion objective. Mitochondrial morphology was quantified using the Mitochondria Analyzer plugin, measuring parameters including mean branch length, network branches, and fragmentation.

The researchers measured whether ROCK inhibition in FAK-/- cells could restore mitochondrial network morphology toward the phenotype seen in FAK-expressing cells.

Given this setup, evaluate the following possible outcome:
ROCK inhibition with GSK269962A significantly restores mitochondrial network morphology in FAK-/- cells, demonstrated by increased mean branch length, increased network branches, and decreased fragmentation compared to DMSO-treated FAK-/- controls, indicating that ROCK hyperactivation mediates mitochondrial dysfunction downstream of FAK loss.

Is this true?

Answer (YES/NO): NO